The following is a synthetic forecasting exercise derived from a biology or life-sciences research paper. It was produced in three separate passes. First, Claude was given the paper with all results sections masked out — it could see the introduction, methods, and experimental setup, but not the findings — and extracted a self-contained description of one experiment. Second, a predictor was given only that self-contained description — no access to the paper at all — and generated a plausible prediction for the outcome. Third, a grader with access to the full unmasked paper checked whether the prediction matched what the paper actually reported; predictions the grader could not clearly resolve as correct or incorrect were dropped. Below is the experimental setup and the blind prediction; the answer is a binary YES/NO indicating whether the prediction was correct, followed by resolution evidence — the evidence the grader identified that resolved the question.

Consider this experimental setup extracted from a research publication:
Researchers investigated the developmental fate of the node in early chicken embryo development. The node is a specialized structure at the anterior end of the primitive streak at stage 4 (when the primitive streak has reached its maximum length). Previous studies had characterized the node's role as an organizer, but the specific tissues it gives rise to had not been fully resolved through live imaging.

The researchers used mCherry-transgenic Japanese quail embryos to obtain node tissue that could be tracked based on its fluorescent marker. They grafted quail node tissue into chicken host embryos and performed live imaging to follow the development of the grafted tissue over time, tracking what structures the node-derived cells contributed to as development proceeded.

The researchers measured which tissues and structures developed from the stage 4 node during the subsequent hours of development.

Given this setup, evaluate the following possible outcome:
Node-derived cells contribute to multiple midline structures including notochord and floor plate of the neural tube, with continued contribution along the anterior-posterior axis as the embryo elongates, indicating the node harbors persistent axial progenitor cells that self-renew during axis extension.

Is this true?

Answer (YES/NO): NO